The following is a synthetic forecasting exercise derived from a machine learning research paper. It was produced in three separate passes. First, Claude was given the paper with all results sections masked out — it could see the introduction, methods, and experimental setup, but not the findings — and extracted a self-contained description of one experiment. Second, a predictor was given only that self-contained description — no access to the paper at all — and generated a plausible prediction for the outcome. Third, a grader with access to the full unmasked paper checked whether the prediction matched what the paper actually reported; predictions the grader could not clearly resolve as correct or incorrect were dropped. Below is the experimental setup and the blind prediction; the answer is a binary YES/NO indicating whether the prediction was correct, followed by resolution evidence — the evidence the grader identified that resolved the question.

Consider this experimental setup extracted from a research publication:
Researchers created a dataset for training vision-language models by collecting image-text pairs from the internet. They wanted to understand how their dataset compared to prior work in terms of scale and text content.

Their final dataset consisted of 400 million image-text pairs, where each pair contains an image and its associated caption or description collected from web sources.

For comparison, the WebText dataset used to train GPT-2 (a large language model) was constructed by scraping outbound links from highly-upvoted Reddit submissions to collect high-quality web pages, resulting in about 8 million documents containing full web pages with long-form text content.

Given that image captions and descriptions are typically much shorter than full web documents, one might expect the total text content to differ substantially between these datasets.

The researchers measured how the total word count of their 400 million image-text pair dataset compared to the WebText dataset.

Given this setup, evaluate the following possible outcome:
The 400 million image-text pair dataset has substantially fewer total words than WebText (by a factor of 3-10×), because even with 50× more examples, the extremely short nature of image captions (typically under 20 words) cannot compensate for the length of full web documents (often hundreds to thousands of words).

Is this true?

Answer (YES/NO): NO